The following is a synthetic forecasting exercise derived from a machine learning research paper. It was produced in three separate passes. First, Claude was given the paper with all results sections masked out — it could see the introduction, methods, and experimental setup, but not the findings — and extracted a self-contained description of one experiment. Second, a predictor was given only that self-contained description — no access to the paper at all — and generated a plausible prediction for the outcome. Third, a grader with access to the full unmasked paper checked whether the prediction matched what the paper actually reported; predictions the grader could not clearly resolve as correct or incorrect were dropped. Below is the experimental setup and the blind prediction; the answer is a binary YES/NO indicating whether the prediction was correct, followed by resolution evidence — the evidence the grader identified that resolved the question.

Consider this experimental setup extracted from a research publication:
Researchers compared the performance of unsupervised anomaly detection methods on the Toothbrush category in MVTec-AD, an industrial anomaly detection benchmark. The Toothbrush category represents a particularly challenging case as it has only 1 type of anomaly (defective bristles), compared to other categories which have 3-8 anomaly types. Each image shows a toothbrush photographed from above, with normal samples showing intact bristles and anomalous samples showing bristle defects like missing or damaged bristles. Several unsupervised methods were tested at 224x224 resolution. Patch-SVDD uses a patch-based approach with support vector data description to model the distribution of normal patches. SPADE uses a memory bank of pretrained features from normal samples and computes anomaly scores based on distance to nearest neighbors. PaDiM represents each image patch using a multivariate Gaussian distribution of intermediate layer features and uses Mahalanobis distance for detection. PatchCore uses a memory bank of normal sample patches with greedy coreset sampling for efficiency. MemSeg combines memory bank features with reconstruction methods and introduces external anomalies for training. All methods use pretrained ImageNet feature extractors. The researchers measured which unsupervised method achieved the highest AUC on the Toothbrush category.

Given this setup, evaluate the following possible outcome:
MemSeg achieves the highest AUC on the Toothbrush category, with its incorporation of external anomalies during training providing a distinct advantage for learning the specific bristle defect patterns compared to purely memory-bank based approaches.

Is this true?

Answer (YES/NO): NO